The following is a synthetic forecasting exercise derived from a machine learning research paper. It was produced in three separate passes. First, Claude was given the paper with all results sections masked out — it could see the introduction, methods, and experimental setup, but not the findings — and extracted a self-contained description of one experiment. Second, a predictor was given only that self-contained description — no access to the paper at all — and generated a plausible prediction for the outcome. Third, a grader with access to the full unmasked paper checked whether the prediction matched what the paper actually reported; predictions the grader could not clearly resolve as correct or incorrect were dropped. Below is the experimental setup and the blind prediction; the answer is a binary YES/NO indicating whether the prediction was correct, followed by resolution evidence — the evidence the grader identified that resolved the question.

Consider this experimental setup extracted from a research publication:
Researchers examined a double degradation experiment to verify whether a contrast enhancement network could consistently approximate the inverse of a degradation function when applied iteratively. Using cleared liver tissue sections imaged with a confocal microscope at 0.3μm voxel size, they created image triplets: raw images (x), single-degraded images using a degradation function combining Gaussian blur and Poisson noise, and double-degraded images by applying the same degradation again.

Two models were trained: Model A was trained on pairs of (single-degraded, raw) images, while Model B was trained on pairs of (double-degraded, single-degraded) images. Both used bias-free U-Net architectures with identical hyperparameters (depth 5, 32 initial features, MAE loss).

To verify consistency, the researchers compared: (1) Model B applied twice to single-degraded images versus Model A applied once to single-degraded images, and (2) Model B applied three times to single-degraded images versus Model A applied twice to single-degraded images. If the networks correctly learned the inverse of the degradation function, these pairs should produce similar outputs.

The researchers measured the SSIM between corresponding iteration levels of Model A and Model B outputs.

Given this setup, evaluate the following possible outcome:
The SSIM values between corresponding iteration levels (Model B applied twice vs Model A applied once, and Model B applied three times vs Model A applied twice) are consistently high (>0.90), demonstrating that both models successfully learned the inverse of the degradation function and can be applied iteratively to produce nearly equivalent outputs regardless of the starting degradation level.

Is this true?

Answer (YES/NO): NO